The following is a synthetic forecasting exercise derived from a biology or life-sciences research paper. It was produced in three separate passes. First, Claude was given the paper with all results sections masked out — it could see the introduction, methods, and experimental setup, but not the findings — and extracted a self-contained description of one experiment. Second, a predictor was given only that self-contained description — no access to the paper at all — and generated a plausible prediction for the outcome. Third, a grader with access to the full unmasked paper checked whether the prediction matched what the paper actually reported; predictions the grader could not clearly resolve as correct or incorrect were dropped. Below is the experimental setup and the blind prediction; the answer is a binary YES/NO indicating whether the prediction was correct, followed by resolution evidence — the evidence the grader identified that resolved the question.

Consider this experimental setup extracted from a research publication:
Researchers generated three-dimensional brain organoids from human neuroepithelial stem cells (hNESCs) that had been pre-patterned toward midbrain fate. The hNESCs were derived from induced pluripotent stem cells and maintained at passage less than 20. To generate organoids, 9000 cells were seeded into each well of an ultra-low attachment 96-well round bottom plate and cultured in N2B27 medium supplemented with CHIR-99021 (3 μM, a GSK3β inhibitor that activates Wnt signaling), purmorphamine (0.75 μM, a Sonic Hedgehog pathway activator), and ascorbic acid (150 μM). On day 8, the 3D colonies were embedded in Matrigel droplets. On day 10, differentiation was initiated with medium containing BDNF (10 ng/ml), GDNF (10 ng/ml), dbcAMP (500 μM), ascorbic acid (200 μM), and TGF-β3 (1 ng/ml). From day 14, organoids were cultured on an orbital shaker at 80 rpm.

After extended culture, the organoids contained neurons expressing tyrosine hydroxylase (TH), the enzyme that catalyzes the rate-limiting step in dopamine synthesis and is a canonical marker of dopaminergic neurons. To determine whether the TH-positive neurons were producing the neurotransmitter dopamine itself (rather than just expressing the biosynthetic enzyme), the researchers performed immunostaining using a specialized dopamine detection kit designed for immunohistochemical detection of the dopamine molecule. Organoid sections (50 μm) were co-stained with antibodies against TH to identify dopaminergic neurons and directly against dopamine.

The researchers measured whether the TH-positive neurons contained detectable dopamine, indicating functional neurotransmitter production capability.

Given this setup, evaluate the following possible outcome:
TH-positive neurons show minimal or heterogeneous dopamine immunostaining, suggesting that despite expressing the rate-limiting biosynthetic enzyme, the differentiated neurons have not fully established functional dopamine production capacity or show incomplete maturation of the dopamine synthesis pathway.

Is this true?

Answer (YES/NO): NO